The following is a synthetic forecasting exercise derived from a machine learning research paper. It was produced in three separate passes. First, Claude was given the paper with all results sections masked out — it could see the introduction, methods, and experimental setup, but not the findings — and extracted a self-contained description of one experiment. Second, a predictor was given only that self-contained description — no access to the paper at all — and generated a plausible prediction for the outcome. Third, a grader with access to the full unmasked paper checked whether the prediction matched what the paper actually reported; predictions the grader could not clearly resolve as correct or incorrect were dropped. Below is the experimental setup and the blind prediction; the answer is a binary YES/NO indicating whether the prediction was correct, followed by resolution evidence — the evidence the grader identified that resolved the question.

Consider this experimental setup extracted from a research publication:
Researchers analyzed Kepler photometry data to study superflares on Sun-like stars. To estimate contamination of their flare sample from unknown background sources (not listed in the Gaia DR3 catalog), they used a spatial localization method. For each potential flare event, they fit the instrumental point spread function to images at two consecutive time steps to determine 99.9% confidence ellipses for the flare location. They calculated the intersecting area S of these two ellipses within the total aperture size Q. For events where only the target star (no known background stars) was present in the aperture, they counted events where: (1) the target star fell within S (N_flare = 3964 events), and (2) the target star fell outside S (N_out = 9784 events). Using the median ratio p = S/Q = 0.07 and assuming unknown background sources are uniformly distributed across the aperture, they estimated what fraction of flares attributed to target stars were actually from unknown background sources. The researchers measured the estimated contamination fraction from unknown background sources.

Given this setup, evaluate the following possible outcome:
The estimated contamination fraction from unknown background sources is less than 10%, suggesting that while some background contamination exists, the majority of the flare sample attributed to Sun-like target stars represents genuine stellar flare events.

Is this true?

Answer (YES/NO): NO